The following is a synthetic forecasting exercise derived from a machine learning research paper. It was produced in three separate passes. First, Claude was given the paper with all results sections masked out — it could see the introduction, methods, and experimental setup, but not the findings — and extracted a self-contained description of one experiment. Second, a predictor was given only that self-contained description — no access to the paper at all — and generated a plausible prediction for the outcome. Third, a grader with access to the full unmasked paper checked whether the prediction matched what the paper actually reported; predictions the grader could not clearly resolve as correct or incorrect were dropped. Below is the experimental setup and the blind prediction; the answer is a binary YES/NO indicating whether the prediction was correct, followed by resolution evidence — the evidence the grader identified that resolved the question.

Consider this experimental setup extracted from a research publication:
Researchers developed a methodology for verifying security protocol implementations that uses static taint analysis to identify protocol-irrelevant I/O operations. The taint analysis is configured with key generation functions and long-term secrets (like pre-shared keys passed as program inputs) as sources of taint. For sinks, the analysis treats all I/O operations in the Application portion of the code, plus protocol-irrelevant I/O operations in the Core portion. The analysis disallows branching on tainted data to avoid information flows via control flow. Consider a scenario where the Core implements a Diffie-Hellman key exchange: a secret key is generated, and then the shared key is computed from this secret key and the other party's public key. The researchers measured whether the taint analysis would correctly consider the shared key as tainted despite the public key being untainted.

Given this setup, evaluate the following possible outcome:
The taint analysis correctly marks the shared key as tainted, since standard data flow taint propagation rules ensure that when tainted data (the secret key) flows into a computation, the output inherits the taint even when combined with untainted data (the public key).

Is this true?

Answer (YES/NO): YES